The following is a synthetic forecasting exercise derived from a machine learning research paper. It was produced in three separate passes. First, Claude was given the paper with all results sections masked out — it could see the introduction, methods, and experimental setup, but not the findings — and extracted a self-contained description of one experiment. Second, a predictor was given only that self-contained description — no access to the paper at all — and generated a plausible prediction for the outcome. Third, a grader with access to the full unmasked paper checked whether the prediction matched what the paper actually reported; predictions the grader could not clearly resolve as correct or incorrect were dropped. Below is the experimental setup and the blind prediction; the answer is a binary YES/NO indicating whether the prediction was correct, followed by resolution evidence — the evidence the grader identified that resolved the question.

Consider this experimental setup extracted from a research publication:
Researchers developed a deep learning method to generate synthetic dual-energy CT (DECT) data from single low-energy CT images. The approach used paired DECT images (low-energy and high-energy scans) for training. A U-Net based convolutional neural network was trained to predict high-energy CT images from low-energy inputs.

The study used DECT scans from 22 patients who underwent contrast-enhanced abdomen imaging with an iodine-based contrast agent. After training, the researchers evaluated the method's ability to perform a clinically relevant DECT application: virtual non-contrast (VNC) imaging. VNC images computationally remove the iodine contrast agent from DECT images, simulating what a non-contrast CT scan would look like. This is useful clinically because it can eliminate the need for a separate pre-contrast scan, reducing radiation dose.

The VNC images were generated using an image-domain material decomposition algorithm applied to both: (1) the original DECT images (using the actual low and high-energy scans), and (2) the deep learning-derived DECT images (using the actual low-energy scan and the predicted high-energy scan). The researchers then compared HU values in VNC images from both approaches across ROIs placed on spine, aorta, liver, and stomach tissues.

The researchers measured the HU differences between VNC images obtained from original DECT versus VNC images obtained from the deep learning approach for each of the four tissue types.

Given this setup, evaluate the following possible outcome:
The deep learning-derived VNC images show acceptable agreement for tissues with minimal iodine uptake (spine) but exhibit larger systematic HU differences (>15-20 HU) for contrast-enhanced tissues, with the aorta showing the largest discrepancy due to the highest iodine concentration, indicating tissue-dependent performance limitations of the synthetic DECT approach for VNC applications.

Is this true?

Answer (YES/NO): NO